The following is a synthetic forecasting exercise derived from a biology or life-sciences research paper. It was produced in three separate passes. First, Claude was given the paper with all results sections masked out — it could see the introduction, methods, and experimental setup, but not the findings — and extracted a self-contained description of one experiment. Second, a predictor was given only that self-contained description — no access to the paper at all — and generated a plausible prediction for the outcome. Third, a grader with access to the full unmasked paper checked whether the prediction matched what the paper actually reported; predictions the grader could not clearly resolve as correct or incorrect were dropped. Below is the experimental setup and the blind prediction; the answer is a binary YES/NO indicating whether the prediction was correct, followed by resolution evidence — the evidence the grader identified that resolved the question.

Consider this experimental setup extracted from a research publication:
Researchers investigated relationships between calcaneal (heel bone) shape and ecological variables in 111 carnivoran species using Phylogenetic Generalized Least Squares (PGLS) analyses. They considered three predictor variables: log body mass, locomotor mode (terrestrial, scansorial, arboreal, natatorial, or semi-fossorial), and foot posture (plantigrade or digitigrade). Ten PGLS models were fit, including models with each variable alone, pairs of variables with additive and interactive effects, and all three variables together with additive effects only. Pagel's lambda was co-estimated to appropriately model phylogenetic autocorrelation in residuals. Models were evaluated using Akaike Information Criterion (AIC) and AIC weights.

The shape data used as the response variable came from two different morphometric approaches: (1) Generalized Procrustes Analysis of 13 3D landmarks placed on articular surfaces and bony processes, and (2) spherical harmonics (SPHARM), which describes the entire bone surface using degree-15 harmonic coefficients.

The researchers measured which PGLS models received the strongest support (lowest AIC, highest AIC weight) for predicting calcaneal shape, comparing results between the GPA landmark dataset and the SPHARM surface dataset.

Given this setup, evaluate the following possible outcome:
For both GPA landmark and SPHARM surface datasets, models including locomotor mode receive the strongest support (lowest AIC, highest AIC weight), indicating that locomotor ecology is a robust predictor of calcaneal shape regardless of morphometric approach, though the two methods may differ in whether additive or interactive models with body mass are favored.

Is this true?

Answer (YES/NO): NO